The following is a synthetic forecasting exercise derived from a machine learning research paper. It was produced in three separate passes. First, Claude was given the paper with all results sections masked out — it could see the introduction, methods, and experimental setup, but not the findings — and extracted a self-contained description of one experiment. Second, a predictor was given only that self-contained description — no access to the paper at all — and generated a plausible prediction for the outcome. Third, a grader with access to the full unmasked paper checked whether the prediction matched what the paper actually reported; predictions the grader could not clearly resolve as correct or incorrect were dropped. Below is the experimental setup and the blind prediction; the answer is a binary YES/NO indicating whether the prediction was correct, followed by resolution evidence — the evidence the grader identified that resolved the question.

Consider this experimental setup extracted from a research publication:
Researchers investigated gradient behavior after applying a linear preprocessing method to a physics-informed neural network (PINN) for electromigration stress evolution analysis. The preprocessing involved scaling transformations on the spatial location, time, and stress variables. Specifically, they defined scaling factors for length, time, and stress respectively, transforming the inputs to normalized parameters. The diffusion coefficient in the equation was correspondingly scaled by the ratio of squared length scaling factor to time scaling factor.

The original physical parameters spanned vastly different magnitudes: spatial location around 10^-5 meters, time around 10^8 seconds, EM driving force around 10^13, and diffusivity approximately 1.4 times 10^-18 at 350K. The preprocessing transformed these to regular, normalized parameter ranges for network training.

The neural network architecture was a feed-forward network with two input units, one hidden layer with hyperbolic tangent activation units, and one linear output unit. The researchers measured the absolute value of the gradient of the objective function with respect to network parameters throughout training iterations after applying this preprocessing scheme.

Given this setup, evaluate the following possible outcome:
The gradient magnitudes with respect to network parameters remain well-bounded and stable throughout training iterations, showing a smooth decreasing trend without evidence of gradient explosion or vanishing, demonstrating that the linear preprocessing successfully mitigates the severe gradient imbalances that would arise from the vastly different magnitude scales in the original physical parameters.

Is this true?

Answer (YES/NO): NO